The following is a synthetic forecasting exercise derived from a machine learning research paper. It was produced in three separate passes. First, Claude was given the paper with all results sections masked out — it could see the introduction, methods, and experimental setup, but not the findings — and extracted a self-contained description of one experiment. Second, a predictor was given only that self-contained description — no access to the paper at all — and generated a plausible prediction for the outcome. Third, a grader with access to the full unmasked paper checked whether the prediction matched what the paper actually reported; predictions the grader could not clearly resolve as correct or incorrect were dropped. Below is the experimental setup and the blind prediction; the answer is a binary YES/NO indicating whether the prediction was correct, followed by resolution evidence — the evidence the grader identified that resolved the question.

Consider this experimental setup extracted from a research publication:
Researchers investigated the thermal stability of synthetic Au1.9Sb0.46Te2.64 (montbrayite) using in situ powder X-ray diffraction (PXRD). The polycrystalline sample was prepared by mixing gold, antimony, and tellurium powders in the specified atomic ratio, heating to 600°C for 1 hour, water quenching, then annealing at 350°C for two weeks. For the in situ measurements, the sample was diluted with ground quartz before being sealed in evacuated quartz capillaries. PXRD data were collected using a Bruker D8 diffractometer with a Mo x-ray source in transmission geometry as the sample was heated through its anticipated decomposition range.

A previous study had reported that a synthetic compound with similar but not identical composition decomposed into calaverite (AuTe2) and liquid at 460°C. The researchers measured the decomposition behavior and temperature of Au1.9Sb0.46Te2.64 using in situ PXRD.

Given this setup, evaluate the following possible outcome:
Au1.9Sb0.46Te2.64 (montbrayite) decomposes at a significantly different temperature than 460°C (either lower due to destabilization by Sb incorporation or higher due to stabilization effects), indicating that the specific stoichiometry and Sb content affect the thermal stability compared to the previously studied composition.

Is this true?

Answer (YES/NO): NO